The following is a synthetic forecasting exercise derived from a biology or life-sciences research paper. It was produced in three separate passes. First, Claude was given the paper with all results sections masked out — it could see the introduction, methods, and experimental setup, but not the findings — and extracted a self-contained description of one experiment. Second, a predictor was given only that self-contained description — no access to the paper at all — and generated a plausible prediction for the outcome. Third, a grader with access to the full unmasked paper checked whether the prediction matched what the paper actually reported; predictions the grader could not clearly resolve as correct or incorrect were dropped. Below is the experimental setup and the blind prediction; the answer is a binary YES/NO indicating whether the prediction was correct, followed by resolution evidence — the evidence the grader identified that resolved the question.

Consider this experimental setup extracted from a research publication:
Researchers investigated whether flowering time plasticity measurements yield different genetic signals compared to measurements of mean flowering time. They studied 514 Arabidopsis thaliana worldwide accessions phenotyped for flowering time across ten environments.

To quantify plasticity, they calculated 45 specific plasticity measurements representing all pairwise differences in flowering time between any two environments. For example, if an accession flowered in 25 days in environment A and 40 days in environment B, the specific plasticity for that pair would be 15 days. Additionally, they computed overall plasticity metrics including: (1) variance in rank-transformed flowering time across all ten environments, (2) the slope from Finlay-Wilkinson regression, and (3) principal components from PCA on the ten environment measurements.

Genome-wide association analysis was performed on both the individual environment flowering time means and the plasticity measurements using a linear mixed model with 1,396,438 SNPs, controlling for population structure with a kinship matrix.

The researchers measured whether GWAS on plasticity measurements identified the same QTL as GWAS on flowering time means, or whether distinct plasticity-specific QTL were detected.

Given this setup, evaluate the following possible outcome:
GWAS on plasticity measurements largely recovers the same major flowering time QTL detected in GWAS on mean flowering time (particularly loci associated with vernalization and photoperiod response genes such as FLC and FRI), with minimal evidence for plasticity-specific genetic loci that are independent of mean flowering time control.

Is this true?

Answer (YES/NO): NO